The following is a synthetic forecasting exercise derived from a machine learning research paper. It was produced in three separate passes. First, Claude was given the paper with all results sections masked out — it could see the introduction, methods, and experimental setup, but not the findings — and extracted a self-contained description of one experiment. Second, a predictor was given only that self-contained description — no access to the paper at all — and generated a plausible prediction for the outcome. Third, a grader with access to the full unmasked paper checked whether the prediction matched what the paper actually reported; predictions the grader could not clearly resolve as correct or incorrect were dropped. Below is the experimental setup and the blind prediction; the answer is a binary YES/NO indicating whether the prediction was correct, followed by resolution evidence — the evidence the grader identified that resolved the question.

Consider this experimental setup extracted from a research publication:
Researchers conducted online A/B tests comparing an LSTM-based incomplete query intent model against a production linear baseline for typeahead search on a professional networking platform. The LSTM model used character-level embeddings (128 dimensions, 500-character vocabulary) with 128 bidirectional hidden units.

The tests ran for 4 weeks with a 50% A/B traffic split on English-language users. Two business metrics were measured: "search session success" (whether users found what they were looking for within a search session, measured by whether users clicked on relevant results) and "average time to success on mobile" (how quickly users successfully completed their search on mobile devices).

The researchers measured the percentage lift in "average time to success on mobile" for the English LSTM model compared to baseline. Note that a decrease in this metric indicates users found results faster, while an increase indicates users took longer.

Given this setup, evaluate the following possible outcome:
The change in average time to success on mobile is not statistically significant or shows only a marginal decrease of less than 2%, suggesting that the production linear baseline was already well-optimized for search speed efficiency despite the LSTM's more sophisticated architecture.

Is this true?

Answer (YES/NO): YES